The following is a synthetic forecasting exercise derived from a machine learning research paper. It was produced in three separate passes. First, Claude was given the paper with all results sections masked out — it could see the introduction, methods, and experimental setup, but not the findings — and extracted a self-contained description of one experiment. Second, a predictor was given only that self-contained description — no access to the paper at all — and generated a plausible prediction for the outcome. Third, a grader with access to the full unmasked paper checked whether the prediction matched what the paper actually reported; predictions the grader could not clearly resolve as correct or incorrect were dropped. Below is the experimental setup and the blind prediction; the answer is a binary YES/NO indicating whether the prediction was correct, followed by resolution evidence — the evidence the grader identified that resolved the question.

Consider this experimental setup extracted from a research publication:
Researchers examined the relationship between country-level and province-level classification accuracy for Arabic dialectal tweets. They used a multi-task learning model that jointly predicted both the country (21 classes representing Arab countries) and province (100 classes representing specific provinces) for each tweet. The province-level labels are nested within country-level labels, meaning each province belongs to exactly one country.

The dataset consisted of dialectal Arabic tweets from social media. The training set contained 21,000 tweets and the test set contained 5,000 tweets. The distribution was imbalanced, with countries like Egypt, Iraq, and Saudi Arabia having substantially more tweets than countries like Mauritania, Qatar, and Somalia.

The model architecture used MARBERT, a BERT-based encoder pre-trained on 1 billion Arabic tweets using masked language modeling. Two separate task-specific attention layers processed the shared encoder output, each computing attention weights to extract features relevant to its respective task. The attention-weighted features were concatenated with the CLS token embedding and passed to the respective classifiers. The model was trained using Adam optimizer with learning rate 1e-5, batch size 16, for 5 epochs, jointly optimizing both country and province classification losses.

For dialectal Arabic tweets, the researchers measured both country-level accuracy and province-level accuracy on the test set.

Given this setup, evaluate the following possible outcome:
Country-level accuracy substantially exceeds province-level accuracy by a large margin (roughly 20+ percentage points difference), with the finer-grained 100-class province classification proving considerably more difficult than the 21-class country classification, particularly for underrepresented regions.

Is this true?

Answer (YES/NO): YES